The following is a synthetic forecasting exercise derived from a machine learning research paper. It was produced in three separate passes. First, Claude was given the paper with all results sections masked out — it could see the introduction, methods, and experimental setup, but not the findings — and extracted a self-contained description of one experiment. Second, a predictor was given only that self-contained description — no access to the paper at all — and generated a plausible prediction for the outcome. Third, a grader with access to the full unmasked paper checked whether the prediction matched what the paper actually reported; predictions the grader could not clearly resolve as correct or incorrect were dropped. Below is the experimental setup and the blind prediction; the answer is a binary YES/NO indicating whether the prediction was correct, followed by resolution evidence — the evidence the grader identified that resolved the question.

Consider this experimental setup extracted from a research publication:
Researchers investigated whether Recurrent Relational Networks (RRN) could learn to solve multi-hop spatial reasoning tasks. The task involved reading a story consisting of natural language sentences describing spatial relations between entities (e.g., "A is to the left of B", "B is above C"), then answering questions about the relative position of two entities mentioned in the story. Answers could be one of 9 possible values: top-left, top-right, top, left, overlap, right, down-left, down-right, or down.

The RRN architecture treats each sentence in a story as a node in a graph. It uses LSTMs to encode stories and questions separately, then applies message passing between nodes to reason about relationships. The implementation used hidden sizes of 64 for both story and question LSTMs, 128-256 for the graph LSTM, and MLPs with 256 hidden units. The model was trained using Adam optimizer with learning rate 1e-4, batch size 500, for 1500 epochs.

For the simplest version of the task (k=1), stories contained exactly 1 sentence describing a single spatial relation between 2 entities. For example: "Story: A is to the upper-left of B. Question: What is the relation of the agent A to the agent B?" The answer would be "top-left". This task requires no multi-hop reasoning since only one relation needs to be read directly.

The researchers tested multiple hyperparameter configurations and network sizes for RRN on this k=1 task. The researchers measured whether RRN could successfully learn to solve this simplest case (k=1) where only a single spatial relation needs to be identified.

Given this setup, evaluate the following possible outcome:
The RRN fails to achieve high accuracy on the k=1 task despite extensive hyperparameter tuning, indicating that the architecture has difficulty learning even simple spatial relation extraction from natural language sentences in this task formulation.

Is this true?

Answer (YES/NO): YES